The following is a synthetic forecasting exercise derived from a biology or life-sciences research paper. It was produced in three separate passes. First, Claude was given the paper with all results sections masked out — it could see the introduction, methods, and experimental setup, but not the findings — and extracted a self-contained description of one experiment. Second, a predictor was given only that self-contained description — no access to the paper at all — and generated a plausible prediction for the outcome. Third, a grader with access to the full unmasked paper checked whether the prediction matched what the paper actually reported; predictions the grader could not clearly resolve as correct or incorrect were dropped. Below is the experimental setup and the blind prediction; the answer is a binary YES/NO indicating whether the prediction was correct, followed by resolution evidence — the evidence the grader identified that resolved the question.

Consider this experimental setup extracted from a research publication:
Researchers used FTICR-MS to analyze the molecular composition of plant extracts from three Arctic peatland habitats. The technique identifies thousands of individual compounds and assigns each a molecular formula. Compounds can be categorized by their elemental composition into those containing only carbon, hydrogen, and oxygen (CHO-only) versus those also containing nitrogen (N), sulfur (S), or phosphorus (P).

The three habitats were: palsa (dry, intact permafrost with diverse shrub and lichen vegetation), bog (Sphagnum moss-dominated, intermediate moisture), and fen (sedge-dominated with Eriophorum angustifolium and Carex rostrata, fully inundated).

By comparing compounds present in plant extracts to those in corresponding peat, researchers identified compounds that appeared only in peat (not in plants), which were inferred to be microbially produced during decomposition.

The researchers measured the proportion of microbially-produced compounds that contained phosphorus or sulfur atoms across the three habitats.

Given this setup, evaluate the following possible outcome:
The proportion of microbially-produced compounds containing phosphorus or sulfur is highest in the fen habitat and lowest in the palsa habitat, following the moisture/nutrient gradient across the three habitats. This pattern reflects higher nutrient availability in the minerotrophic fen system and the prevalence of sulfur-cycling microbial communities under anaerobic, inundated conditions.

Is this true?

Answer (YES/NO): NO